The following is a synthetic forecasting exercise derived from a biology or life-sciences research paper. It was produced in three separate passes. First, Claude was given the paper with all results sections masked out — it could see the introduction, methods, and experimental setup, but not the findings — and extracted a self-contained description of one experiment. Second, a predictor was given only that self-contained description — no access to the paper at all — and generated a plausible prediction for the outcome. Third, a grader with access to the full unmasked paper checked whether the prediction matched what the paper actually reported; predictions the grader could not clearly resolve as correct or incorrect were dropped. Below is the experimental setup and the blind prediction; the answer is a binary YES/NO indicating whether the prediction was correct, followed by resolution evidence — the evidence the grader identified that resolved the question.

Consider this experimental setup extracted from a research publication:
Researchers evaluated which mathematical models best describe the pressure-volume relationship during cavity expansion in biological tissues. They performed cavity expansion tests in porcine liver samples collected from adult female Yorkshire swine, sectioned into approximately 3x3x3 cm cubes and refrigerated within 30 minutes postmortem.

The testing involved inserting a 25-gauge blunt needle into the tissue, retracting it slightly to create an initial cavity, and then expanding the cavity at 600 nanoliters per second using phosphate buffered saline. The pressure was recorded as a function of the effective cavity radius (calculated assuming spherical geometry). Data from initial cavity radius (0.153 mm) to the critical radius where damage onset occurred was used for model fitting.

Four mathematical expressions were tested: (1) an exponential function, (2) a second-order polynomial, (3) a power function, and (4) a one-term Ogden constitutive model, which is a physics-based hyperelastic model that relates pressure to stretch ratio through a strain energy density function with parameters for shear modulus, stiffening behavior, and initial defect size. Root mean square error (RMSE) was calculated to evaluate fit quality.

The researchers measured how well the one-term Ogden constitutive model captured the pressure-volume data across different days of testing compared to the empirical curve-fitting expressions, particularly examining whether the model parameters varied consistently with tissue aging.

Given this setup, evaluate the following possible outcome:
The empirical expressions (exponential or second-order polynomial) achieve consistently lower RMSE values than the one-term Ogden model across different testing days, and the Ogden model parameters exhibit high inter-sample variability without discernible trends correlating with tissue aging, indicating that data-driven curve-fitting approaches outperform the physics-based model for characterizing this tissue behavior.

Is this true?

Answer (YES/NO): NO